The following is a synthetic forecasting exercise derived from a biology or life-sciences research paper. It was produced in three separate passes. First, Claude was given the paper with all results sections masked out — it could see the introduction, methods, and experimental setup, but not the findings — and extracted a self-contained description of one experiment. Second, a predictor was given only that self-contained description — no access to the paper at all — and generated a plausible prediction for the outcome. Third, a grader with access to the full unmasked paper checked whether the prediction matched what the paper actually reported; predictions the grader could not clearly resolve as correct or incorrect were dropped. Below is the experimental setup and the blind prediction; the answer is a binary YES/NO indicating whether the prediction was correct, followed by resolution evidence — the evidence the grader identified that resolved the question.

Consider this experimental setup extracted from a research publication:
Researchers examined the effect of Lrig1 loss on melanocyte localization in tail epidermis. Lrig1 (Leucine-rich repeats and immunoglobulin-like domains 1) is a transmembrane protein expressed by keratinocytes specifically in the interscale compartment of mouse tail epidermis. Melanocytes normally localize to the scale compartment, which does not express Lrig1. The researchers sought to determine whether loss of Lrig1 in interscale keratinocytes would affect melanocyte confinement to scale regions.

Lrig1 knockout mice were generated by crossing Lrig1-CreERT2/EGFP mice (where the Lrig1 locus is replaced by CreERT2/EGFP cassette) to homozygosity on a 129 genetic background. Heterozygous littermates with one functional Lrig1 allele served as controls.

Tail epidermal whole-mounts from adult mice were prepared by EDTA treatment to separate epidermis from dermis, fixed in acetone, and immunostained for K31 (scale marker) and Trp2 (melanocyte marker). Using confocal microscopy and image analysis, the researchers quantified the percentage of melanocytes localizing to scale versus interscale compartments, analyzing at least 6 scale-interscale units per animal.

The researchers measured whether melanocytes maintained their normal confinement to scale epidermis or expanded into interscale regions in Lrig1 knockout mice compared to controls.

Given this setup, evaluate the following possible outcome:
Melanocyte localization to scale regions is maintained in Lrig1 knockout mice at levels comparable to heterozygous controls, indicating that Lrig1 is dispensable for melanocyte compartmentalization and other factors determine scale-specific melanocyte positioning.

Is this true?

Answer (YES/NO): NO